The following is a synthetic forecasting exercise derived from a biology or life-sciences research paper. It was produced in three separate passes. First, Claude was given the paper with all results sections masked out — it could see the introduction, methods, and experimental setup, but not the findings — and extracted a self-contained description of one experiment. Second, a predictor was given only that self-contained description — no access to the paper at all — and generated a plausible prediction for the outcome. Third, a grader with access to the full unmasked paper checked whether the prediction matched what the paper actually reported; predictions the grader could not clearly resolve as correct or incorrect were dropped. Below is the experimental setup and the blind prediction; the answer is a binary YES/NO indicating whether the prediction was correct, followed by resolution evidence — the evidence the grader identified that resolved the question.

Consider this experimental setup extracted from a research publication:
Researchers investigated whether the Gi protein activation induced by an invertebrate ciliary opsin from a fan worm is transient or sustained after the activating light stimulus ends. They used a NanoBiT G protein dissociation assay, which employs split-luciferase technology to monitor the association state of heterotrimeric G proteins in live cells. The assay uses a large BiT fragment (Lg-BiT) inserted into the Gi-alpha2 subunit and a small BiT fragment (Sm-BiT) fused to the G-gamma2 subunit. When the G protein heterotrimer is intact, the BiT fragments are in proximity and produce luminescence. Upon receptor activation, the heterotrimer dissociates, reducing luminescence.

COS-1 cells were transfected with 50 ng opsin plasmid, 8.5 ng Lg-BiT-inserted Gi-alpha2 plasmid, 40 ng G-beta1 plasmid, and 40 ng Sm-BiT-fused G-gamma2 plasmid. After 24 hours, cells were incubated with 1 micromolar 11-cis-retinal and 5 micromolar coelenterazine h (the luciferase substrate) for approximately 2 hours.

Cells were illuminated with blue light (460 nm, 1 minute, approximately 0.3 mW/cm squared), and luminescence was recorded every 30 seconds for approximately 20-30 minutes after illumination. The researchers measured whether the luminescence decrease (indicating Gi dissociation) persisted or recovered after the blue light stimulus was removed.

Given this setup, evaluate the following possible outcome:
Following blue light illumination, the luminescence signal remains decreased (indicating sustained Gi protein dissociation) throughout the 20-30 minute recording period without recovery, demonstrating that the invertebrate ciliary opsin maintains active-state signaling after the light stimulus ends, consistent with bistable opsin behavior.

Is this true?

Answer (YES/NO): YES